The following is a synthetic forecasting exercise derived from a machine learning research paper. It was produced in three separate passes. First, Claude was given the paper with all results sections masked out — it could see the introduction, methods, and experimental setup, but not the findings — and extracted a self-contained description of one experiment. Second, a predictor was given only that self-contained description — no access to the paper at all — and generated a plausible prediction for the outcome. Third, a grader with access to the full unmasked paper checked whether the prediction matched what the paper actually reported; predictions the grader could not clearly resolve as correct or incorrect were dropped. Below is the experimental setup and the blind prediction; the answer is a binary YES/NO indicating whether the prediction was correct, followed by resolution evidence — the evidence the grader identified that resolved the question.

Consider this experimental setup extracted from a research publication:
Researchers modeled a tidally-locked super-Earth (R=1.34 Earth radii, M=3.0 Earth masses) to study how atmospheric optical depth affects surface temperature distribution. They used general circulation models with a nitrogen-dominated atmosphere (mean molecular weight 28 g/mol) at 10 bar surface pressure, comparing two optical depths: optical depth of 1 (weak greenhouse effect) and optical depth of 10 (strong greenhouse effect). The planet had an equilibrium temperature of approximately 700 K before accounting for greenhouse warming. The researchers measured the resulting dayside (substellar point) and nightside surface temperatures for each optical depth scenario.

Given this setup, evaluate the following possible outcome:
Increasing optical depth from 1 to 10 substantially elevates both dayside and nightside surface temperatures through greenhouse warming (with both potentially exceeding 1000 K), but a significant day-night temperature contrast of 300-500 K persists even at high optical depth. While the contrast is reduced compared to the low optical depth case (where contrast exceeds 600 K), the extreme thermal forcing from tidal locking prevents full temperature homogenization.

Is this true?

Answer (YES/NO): NO